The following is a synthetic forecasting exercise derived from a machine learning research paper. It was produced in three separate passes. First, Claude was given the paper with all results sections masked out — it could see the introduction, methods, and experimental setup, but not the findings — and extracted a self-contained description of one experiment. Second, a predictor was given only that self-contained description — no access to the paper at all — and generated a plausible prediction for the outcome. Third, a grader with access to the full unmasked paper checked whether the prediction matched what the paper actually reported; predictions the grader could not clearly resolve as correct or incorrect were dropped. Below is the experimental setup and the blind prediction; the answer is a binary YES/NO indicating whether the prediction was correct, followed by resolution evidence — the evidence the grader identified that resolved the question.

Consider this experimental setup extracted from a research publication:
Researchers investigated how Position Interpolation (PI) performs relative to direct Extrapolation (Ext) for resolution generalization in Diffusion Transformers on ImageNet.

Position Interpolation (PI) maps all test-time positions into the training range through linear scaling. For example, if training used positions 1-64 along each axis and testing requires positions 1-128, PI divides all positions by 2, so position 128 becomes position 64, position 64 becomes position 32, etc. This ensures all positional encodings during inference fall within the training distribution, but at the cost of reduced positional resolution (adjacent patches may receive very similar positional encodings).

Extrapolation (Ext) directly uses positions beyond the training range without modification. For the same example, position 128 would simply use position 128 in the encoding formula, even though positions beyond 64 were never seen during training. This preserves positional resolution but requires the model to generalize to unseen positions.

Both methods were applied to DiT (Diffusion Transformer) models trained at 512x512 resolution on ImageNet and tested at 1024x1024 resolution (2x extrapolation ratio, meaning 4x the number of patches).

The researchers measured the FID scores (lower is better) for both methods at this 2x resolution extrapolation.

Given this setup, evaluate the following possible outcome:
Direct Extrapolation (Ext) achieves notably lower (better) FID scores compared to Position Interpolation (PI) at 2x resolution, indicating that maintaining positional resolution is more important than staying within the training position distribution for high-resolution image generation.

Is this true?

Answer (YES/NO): NO